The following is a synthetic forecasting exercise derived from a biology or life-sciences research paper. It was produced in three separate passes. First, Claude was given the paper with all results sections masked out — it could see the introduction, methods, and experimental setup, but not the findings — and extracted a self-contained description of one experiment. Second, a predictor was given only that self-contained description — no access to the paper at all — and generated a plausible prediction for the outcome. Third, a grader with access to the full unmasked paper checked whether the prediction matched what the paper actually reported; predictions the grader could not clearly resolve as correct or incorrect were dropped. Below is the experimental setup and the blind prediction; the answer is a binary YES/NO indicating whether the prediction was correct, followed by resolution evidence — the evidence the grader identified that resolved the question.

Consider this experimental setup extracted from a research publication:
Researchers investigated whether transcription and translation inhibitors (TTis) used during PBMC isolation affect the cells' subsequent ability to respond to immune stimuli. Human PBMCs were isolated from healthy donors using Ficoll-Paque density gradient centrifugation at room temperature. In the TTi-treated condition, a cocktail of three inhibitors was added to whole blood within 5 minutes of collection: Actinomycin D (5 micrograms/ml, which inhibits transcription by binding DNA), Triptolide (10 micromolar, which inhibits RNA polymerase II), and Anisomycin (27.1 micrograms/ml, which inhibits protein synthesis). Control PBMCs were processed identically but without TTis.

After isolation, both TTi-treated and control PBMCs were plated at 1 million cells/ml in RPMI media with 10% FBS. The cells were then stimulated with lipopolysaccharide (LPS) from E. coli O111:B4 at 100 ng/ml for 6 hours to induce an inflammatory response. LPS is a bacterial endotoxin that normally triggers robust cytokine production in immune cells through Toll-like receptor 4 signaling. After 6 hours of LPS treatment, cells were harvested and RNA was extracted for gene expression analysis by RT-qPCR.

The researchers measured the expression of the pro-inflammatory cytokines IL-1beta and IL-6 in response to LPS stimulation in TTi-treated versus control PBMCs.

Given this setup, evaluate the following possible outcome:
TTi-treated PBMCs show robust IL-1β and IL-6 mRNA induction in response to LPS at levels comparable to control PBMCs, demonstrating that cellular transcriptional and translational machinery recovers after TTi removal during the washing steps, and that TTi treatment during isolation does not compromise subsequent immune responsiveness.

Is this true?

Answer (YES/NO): NO